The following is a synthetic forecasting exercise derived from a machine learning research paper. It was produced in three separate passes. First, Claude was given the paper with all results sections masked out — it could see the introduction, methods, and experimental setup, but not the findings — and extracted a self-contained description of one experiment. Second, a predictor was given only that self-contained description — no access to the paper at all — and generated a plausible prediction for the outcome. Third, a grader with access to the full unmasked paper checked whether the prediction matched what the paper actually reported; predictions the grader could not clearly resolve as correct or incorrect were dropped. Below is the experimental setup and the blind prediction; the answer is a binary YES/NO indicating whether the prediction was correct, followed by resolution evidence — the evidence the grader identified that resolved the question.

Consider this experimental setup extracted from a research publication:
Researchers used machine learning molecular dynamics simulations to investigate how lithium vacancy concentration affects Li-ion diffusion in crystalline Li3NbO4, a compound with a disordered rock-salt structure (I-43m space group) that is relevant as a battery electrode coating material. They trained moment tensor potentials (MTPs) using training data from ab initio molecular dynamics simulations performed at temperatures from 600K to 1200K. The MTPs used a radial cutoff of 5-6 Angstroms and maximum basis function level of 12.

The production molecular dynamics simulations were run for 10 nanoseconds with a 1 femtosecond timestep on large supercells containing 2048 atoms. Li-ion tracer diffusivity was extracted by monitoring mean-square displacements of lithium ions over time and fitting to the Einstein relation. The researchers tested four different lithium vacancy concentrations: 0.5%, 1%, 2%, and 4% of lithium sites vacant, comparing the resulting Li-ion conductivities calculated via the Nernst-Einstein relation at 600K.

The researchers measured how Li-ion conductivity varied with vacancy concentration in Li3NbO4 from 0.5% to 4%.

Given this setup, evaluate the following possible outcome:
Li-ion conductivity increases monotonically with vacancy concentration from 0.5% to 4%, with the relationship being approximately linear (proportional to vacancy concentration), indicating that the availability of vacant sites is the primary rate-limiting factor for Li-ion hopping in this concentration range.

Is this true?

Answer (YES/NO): NO